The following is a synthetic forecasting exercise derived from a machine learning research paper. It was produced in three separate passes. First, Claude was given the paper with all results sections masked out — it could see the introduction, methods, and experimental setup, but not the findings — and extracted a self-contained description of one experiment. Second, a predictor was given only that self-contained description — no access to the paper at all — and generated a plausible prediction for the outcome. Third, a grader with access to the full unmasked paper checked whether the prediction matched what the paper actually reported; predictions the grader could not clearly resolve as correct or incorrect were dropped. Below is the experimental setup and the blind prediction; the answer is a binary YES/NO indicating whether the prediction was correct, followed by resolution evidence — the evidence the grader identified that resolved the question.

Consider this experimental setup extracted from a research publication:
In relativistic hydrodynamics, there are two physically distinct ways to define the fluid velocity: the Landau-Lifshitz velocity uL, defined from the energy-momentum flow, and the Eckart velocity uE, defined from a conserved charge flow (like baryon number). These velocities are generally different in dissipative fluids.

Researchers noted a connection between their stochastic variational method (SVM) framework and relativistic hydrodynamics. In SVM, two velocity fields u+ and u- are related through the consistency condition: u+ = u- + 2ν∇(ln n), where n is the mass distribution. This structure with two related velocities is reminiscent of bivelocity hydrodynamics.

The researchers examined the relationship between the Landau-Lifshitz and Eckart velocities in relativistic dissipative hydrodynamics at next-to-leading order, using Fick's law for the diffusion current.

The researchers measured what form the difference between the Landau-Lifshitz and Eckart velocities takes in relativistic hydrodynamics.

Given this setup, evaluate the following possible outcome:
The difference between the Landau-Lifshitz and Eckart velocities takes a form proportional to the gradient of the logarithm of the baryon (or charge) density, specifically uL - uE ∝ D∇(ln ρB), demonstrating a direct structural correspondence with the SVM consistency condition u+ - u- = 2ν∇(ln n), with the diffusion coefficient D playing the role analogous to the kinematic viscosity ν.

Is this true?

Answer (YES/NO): YES